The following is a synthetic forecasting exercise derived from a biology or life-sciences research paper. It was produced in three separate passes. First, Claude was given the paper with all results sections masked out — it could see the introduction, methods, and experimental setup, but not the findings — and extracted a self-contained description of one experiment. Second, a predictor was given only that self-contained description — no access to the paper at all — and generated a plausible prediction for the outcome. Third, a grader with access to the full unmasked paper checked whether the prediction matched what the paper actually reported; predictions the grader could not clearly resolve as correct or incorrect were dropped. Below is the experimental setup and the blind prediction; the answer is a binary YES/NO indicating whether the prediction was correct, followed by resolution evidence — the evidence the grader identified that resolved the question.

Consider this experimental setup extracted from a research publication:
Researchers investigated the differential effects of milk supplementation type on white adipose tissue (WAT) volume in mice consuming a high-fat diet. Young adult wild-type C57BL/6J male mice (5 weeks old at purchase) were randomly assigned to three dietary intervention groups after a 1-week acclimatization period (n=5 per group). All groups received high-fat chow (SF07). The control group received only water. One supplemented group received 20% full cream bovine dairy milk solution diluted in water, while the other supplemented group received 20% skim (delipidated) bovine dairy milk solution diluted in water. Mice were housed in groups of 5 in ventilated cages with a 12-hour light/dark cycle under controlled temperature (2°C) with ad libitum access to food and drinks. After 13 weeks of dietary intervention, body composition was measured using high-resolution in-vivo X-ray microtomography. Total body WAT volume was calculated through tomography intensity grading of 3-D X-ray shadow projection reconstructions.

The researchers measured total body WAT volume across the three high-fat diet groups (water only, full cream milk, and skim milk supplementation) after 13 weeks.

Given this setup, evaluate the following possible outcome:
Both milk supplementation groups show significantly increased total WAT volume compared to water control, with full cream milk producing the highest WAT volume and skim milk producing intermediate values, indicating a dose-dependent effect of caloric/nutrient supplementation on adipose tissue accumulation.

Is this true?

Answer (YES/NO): YES